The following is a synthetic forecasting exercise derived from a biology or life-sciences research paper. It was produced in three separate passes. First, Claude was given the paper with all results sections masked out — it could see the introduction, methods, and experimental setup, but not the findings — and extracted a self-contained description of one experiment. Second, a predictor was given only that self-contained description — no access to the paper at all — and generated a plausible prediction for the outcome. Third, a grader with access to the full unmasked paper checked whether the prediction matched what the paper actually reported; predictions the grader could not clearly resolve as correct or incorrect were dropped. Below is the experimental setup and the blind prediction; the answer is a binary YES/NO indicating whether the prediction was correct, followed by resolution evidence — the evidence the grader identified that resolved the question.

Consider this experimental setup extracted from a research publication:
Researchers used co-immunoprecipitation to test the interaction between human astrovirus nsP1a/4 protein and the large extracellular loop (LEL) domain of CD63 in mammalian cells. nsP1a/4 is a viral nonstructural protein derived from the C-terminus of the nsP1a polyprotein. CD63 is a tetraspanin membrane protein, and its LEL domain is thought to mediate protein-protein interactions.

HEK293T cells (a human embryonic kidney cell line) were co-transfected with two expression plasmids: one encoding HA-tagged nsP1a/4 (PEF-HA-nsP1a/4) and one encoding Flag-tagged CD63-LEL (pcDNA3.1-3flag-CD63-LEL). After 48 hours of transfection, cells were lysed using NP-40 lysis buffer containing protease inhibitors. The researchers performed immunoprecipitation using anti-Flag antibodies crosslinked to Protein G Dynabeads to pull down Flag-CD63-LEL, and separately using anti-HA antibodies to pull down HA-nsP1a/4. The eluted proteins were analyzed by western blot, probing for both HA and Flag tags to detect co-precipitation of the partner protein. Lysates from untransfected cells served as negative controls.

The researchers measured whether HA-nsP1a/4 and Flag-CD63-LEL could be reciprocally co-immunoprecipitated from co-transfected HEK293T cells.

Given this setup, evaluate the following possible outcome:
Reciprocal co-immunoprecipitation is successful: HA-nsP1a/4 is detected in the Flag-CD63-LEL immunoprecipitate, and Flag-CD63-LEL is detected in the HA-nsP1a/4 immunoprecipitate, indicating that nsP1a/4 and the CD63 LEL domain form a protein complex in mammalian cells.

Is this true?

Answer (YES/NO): YES